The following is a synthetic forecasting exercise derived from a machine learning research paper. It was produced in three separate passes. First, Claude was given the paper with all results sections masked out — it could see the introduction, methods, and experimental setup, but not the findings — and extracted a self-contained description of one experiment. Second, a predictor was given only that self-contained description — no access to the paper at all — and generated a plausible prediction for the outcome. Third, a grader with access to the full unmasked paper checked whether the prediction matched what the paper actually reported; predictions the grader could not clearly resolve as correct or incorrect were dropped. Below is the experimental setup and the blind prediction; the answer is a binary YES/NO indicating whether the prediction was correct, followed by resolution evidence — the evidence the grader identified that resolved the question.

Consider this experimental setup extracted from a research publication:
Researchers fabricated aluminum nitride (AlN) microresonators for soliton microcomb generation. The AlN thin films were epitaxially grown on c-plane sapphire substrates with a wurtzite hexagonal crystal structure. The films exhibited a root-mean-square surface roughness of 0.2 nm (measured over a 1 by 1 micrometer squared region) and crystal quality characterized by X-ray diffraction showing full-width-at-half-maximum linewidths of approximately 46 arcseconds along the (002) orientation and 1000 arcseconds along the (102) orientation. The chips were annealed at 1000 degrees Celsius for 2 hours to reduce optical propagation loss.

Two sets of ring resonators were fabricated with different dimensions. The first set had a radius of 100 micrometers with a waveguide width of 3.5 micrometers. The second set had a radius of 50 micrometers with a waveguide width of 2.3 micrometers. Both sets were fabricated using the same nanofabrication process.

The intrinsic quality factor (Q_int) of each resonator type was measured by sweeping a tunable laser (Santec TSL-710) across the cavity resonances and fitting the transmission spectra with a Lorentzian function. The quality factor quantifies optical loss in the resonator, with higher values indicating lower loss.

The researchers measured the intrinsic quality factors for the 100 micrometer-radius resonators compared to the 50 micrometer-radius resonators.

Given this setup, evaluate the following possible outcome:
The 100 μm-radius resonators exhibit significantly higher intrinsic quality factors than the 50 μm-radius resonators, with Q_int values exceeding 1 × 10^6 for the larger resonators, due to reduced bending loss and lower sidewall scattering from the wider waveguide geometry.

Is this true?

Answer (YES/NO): YES